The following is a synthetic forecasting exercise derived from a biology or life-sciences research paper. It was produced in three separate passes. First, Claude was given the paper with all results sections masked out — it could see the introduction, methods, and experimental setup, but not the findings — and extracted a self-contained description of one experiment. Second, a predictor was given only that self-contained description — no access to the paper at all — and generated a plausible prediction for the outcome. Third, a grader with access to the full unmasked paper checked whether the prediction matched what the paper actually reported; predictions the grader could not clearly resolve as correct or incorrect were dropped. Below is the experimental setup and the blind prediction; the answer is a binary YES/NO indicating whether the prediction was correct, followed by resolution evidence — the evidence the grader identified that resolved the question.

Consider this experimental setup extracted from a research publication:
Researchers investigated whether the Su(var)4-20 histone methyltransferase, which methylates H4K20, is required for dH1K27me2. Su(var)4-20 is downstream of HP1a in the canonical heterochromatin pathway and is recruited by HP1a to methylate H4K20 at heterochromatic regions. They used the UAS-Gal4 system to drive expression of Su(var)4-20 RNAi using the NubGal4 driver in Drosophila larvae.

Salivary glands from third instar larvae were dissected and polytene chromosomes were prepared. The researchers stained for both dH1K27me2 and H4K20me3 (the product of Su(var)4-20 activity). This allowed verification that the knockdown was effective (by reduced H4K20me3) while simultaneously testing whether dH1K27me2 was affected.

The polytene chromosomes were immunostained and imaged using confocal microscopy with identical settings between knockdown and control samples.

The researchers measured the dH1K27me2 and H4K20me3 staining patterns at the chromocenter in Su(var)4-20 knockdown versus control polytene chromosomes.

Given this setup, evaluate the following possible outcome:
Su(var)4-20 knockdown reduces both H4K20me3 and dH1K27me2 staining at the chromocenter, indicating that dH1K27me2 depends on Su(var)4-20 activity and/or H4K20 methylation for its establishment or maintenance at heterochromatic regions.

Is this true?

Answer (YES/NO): NO